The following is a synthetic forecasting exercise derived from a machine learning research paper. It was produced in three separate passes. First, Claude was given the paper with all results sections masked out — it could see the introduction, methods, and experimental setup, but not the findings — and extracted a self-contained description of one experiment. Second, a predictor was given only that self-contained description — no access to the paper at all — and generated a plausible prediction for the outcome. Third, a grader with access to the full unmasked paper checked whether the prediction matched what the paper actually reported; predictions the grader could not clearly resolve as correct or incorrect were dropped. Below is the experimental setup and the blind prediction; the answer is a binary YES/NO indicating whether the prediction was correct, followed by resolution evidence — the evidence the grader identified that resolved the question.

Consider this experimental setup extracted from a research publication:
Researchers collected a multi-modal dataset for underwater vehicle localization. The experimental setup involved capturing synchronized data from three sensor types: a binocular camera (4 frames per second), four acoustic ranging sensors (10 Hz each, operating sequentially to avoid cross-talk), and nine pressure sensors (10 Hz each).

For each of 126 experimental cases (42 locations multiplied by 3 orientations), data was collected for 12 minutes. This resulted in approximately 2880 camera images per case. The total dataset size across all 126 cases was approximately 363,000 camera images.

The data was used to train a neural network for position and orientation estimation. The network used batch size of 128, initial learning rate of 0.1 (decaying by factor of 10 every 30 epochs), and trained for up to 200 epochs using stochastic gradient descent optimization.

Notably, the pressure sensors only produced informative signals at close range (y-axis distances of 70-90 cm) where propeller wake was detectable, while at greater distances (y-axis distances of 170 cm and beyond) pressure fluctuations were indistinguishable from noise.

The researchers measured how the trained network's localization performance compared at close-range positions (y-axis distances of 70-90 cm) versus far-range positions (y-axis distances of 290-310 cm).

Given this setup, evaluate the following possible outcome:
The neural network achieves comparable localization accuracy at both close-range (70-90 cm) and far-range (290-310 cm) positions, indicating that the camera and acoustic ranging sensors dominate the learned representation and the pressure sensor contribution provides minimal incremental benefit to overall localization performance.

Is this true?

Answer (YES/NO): NO